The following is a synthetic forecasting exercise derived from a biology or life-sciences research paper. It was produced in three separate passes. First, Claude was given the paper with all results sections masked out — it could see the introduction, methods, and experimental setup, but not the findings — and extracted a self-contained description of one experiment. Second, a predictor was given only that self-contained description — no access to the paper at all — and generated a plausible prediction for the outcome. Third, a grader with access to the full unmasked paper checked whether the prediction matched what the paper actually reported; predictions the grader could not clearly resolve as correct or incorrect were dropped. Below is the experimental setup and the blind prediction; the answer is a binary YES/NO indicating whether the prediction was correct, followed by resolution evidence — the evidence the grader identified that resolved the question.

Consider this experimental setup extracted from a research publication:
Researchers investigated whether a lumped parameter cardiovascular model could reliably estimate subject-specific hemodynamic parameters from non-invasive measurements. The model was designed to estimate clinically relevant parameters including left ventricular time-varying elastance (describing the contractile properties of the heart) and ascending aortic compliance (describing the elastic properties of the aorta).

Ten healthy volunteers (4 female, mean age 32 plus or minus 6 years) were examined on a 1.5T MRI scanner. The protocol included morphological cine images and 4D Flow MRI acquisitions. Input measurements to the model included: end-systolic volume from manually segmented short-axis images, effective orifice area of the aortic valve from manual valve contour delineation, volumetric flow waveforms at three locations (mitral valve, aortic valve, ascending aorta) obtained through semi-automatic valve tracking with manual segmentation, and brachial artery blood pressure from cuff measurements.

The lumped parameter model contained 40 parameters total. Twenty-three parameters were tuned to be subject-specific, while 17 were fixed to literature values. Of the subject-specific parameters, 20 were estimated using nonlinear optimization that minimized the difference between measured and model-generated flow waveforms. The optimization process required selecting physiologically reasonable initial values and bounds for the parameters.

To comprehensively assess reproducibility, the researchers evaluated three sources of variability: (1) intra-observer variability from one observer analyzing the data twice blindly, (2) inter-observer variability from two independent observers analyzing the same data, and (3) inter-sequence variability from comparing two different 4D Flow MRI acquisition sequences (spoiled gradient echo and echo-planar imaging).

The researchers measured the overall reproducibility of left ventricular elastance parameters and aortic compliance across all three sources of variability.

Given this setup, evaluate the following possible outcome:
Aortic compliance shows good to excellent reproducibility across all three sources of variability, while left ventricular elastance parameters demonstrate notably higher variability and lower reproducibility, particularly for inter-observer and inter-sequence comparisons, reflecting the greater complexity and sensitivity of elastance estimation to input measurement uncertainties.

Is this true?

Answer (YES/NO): NO